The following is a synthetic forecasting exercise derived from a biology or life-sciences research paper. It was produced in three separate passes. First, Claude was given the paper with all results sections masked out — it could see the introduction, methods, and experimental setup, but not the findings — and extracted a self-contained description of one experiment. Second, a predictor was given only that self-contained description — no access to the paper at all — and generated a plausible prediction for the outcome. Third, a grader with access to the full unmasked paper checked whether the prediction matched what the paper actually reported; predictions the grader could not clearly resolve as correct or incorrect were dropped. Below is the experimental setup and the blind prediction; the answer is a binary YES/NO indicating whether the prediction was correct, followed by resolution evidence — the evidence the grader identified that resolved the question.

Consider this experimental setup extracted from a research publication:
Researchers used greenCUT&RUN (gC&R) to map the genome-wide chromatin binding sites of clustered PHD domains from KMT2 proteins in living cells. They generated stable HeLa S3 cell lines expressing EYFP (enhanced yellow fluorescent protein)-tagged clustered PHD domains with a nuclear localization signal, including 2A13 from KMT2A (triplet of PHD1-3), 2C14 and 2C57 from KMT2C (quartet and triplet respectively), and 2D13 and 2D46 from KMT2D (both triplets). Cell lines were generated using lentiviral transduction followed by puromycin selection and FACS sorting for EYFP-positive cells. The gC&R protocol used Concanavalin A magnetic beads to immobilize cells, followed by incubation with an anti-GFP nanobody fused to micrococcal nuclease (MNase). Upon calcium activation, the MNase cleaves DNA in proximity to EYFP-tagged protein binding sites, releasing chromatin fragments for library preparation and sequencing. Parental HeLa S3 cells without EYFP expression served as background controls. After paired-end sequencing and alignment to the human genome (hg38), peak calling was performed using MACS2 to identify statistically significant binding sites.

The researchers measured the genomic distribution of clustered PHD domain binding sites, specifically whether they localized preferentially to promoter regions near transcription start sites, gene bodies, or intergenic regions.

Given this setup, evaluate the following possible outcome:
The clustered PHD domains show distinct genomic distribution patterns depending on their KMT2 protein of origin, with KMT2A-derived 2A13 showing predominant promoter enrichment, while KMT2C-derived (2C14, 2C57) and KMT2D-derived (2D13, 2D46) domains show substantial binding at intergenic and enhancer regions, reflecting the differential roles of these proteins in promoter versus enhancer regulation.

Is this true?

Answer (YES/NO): NO